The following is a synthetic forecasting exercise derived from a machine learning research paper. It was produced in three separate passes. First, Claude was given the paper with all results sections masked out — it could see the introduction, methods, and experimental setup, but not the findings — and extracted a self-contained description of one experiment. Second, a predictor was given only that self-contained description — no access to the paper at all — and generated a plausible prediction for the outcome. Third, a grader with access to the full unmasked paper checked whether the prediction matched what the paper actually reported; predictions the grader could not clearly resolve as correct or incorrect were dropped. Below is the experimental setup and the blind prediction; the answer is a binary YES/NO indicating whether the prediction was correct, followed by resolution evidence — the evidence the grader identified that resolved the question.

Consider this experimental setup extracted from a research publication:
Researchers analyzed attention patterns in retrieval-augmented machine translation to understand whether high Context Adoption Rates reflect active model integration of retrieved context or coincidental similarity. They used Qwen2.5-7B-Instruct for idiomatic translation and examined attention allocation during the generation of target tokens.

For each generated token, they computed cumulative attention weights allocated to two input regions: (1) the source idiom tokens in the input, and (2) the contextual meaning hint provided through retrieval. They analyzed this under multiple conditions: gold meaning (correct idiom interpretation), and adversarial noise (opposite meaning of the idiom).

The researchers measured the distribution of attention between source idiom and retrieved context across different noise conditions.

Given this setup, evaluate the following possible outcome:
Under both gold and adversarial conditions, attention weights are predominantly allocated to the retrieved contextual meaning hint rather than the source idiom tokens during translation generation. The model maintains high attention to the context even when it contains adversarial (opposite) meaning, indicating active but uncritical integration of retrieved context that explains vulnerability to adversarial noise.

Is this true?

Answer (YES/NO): YES